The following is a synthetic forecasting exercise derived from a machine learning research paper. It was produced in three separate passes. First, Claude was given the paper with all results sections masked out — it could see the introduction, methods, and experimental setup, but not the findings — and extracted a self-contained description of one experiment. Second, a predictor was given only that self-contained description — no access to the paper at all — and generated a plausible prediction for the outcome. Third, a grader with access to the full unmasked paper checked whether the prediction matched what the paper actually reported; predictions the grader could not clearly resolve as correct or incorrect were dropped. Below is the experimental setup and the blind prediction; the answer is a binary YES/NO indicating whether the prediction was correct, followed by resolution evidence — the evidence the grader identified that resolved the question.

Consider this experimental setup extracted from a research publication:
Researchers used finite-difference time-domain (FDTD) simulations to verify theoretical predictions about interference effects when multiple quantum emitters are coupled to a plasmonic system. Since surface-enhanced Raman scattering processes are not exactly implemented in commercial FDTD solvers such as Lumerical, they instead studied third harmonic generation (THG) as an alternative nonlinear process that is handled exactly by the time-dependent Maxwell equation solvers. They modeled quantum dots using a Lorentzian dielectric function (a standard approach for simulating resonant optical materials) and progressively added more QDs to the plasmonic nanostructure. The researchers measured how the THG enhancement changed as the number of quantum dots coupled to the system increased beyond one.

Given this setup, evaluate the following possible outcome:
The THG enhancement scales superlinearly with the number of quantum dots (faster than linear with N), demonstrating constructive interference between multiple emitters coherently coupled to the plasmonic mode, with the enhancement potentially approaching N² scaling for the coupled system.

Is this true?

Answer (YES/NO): NO